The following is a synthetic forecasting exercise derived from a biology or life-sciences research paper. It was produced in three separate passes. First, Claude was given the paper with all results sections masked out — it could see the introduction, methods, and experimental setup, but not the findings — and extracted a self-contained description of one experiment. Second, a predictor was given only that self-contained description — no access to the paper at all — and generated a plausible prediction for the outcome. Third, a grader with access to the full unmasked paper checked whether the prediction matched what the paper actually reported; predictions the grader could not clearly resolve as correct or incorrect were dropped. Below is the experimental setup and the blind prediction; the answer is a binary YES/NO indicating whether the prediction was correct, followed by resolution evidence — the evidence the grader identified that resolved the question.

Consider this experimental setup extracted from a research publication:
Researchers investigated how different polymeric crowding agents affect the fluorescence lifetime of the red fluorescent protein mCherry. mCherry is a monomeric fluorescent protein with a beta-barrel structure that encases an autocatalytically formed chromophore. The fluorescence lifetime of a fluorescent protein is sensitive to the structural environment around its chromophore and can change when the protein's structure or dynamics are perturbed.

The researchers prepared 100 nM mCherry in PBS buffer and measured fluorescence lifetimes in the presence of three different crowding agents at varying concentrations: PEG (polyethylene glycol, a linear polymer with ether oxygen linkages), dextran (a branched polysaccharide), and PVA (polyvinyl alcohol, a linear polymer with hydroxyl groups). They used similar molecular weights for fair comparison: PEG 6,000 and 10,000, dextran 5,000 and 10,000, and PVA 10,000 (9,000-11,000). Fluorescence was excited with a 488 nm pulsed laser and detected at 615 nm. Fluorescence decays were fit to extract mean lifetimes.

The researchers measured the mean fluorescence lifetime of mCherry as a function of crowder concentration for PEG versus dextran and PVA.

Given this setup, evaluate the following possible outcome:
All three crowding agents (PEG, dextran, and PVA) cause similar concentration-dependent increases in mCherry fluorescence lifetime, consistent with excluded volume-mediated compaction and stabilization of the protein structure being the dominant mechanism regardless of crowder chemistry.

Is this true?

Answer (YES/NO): NO